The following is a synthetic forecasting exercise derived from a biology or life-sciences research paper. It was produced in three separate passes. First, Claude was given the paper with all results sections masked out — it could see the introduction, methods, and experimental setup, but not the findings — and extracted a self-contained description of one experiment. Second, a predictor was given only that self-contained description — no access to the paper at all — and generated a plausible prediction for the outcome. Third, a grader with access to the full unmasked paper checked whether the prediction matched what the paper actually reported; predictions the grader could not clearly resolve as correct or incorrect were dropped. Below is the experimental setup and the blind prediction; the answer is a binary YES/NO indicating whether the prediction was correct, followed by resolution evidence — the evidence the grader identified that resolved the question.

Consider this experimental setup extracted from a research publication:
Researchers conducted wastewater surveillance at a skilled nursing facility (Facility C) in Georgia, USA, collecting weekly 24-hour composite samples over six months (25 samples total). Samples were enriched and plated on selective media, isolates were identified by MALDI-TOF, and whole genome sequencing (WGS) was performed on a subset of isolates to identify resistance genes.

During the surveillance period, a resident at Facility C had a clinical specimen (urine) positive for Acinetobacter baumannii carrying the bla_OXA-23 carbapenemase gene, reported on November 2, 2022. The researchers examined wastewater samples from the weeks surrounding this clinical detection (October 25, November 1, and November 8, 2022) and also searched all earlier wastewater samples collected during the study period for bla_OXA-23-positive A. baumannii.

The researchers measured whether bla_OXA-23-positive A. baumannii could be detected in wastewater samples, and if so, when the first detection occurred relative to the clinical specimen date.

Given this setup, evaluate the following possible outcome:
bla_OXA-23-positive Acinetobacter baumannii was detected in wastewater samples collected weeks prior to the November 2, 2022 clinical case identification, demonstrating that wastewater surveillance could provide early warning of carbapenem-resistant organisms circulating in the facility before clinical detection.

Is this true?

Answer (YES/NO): YES